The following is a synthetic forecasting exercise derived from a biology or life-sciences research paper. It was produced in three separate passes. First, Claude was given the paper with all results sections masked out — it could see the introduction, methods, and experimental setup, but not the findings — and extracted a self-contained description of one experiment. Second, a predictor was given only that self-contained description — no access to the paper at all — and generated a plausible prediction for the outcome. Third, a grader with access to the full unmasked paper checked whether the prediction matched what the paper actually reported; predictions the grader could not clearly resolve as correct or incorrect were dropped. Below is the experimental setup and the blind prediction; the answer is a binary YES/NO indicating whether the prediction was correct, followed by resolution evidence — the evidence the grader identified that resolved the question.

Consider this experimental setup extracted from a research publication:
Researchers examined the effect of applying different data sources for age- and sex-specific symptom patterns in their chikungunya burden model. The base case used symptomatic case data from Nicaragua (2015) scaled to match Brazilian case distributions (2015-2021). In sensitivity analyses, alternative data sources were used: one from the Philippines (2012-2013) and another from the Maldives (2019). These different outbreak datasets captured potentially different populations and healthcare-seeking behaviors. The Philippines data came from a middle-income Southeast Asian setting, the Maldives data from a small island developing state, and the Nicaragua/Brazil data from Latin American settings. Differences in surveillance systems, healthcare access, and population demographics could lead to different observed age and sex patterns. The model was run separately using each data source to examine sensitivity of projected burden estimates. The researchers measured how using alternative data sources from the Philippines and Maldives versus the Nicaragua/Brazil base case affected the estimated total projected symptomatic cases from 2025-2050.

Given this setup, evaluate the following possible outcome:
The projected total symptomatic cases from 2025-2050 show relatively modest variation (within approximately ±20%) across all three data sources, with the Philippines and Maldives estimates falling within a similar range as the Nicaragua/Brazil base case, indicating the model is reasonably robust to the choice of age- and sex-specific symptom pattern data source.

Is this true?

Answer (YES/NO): NO